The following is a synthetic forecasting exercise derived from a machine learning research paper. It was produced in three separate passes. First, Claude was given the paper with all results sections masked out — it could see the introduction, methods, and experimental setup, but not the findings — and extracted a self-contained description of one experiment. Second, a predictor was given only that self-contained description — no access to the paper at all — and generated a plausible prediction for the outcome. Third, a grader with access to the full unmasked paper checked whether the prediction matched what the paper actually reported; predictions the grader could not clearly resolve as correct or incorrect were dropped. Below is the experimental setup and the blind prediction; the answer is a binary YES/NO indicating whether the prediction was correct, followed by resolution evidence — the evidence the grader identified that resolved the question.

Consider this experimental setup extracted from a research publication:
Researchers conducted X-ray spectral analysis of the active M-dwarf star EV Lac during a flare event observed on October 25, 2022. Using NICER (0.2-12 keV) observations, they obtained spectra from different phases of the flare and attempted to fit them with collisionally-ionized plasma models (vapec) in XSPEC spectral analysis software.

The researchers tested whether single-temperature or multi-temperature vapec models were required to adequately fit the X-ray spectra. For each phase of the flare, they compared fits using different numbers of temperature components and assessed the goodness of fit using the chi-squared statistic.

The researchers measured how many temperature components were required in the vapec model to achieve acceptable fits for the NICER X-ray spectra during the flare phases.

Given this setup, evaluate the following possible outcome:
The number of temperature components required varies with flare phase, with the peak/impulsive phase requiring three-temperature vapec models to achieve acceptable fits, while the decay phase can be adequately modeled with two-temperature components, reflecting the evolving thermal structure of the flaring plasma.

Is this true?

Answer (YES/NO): NO